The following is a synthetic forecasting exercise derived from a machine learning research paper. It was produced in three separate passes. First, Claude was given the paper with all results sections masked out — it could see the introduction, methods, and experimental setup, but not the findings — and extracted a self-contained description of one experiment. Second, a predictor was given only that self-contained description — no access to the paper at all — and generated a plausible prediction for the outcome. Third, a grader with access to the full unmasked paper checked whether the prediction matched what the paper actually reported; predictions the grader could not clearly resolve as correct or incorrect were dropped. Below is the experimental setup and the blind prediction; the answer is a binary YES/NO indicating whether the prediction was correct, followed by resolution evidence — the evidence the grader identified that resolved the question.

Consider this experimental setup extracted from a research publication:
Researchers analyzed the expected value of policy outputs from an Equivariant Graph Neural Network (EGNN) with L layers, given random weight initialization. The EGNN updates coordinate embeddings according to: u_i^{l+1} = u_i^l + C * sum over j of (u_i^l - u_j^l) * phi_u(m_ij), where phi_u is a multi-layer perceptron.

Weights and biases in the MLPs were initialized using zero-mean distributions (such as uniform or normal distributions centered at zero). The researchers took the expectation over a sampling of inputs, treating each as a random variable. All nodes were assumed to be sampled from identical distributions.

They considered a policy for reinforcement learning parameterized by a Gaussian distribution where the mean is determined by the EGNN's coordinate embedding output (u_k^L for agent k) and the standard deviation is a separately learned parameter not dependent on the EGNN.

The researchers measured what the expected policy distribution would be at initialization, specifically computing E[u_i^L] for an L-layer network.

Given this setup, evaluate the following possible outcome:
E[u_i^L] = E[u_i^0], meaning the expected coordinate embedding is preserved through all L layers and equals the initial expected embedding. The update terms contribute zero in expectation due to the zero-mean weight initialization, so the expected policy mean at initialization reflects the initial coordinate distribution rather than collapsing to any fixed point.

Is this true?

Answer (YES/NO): YES